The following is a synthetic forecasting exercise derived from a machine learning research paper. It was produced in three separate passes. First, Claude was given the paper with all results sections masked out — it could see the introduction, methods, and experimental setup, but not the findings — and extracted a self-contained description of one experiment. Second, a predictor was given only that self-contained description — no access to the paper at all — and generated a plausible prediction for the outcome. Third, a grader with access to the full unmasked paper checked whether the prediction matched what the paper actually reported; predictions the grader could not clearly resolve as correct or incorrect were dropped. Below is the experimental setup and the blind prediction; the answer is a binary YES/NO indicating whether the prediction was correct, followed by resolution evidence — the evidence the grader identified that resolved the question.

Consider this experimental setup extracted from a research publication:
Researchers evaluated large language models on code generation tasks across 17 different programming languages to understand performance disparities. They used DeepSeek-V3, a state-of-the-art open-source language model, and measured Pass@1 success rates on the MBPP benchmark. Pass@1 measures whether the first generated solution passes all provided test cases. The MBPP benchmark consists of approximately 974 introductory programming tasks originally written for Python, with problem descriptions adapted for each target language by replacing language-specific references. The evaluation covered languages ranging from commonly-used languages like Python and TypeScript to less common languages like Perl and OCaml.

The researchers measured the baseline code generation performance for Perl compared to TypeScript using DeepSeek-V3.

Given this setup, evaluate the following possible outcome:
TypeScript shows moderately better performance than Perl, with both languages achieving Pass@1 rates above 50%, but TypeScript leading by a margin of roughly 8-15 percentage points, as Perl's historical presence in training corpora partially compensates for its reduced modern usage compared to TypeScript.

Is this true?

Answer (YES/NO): NO